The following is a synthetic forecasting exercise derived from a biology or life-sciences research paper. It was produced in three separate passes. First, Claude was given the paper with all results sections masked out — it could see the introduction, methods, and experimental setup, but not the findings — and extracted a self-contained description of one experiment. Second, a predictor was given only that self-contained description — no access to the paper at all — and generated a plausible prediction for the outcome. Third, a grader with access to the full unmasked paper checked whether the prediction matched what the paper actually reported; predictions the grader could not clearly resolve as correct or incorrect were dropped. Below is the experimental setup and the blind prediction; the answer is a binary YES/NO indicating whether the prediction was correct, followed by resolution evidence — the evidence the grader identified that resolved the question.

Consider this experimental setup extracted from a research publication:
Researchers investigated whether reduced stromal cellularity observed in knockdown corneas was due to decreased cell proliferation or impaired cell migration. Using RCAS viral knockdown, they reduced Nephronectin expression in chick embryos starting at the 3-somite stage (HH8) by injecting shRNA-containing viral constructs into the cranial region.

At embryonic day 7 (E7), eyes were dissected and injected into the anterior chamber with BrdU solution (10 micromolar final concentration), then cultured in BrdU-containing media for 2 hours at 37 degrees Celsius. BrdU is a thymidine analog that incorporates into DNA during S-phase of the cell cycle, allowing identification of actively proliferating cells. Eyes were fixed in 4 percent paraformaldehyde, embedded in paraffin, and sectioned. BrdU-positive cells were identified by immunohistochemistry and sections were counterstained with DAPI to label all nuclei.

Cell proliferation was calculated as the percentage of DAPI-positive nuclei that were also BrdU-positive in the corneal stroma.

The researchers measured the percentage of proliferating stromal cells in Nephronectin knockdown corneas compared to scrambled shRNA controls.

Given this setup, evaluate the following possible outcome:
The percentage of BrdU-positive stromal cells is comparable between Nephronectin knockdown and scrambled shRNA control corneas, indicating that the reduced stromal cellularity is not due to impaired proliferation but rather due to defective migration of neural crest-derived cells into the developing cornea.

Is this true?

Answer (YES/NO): YES